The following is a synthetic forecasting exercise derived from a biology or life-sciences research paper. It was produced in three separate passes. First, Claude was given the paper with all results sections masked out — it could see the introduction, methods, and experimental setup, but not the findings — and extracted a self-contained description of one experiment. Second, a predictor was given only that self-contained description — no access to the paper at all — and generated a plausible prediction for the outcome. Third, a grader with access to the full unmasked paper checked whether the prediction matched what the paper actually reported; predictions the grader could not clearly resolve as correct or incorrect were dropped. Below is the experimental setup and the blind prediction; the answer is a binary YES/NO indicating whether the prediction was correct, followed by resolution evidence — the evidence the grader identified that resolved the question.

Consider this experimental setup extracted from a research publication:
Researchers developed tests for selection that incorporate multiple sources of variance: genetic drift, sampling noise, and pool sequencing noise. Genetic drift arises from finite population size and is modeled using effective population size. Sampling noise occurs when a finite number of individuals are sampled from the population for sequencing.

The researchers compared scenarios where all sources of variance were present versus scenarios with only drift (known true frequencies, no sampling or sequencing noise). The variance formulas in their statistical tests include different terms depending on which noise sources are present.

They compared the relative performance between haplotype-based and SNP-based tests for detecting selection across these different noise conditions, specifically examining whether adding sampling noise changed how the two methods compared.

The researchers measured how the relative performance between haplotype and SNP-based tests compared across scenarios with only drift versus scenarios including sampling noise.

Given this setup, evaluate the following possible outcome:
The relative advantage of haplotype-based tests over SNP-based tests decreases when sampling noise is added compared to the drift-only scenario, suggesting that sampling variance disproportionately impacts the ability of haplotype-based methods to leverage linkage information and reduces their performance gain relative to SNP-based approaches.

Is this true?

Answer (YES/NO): NO